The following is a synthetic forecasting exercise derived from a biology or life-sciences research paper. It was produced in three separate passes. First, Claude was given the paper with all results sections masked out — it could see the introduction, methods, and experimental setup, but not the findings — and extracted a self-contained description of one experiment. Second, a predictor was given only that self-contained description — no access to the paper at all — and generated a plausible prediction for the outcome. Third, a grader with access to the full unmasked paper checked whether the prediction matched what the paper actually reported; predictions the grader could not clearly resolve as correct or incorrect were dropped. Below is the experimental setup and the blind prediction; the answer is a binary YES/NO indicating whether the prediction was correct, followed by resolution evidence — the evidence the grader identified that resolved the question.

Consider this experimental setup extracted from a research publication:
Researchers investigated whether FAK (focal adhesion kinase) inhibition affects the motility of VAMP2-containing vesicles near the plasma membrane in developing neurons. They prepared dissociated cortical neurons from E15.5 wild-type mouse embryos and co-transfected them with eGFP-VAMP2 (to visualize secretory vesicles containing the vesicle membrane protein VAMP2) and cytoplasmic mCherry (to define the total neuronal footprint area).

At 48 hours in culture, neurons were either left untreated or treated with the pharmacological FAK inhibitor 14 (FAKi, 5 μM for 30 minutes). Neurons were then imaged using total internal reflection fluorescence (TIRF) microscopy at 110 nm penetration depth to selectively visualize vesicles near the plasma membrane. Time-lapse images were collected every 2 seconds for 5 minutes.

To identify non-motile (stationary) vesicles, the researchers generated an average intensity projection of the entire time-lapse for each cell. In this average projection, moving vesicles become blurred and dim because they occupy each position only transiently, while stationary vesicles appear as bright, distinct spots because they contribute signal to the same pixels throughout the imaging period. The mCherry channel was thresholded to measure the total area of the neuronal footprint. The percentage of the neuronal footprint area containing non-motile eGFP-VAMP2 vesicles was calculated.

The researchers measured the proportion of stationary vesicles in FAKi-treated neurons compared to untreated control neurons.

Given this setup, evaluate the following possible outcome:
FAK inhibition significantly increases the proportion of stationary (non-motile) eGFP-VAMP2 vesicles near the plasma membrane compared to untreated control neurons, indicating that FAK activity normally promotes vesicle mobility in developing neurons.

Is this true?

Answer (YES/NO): YES